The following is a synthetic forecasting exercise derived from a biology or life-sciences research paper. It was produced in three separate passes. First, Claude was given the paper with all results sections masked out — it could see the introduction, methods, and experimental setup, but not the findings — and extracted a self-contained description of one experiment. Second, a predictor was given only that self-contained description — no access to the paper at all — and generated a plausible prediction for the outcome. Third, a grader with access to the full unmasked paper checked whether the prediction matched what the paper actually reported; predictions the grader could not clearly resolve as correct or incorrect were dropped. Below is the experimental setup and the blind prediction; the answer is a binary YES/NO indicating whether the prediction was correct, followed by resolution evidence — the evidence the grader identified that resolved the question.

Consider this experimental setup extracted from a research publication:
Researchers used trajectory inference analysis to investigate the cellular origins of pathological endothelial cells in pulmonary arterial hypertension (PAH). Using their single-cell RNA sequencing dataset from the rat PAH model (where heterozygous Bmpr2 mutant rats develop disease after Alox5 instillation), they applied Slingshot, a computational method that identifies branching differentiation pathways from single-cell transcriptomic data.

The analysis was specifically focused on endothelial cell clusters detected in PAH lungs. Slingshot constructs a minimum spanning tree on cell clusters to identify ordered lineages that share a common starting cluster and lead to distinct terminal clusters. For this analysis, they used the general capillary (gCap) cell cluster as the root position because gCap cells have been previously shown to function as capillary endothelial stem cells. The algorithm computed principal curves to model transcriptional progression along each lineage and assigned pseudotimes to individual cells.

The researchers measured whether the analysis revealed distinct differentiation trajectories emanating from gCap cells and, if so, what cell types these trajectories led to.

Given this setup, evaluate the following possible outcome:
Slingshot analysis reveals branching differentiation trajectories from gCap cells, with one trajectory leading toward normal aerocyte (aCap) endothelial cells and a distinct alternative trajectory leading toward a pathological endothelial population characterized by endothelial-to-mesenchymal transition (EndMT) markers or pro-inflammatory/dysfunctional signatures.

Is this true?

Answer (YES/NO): NO